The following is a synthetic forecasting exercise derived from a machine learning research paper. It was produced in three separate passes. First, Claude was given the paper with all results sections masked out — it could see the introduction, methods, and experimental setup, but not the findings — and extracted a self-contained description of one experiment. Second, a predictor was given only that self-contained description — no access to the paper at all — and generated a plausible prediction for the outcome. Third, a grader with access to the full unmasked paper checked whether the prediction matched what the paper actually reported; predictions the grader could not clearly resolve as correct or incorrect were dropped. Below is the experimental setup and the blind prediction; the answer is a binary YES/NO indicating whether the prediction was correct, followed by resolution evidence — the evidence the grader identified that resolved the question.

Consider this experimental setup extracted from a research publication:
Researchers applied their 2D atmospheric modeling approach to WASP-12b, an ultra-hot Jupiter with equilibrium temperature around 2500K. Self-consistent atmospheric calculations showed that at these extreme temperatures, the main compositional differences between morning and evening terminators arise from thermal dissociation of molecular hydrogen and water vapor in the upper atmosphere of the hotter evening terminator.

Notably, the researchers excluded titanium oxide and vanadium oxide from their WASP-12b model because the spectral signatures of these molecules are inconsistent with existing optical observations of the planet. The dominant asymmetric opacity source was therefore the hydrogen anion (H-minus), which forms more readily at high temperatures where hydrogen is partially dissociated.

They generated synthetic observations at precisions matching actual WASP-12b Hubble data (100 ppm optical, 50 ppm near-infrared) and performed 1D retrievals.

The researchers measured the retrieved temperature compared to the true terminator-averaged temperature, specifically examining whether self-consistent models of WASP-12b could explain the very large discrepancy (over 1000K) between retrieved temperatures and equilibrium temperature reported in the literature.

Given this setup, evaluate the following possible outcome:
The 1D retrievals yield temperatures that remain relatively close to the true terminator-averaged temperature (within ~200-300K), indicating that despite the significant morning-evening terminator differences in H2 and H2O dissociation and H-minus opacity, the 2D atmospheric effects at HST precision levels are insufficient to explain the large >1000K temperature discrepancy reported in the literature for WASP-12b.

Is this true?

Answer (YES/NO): NO